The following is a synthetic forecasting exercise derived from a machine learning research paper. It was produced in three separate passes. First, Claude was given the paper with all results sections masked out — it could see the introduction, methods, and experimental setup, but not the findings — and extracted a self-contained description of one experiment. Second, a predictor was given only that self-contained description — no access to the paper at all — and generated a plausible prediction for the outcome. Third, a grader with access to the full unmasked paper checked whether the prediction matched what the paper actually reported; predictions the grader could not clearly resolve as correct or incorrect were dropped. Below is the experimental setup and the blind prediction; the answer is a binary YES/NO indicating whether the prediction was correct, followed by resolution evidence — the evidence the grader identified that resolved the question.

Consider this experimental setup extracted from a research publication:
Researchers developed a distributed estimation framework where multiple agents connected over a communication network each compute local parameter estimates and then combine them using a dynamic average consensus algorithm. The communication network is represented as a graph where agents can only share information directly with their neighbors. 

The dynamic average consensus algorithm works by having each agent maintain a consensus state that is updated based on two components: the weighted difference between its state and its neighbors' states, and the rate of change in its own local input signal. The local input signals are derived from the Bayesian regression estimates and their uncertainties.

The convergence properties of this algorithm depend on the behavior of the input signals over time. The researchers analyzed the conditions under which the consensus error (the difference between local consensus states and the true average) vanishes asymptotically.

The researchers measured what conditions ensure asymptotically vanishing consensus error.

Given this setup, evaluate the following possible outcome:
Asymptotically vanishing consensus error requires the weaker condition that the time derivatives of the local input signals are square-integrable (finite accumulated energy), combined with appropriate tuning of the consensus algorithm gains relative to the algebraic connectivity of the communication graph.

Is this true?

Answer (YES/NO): NO